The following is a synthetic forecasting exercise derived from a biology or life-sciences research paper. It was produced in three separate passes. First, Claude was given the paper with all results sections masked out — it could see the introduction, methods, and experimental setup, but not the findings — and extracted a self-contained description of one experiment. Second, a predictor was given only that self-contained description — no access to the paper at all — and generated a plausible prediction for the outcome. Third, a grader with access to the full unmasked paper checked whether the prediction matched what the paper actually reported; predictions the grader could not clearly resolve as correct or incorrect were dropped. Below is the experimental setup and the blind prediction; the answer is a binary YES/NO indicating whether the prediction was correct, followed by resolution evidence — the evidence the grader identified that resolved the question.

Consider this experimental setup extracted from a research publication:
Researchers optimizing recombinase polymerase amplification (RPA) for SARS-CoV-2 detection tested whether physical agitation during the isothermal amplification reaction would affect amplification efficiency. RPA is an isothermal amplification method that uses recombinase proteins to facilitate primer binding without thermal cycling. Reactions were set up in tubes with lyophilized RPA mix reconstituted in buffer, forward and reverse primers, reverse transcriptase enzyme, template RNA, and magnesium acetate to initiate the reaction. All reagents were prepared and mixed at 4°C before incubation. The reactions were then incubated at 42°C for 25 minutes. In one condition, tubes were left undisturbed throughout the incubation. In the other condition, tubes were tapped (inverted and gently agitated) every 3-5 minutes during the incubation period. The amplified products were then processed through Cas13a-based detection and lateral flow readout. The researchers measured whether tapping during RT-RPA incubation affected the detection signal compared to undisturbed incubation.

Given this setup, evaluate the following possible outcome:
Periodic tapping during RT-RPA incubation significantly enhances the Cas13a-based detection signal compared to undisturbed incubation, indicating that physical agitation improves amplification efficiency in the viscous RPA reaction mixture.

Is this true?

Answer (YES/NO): YES